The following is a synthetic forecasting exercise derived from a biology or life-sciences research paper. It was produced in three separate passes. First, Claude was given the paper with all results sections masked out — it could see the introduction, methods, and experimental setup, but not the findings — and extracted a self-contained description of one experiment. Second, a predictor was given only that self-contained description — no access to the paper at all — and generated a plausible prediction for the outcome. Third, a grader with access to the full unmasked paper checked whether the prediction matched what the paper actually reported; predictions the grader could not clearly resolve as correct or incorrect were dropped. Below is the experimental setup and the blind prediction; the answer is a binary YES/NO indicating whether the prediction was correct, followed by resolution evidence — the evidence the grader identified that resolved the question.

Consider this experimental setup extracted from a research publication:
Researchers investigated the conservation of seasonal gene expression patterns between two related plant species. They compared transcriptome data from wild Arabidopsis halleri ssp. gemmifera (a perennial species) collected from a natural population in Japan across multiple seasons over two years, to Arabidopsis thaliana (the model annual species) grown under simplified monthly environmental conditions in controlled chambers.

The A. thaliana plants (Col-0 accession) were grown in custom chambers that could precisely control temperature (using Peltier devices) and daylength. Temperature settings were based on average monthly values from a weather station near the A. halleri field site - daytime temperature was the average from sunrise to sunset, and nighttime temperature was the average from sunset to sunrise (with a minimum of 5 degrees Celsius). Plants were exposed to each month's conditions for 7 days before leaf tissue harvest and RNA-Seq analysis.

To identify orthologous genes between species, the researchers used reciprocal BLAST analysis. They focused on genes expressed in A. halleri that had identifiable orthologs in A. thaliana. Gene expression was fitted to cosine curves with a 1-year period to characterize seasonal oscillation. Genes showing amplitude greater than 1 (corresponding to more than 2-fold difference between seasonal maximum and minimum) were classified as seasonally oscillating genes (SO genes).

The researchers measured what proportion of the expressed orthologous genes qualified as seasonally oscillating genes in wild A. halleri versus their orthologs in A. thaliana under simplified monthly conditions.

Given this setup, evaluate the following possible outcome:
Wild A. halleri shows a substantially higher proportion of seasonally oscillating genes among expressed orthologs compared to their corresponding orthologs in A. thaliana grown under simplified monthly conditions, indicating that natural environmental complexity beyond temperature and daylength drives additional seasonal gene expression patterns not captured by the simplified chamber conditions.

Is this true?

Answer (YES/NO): NO